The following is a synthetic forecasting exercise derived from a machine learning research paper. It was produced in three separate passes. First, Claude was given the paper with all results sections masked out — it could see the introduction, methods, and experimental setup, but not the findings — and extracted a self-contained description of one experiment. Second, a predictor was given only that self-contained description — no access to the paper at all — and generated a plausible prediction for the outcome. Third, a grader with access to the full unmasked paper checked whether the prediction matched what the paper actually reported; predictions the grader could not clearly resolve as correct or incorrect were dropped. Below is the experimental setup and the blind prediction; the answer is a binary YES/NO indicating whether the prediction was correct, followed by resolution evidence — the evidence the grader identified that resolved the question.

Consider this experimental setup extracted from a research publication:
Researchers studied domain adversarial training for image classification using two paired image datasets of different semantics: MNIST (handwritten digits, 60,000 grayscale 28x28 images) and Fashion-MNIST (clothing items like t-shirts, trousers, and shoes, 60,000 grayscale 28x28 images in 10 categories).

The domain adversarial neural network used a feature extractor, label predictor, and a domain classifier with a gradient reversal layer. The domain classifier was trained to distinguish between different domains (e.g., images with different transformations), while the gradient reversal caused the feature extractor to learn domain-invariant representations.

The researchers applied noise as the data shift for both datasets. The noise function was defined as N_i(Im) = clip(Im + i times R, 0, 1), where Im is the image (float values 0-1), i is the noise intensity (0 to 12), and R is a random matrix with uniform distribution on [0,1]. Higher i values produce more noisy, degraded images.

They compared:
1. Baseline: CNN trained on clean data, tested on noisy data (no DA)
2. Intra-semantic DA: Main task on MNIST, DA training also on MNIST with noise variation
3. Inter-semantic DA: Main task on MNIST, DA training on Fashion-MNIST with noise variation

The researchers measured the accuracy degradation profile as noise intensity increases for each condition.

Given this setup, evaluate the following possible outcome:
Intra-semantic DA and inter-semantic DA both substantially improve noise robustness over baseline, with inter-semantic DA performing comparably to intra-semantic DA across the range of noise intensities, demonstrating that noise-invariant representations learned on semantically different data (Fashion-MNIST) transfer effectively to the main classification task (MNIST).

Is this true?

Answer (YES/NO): YES